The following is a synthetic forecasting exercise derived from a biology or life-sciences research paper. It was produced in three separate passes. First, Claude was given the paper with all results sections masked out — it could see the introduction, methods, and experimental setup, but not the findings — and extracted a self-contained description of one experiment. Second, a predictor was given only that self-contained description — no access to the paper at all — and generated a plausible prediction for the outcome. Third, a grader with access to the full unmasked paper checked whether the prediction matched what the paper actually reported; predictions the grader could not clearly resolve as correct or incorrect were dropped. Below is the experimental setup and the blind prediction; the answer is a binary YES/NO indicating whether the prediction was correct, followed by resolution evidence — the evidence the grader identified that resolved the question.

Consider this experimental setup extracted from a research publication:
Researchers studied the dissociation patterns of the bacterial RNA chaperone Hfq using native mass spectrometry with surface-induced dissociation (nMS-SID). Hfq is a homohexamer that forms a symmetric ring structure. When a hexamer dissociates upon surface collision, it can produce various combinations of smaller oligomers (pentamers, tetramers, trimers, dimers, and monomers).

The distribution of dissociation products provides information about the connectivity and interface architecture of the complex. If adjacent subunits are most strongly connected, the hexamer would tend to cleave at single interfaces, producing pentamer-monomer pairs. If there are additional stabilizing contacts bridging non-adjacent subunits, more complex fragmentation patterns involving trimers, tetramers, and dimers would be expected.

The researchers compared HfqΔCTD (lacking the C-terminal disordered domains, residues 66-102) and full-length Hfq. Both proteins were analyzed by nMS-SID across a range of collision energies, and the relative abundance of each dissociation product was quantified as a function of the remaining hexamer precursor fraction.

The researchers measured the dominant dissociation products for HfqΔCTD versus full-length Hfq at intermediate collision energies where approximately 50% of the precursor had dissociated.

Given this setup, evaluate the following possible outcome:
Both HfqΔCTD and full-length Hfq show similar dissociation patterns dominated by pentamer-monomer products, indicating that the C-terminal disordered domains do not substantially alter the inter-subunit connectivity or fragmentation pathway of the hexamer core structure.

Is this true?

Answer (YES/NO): NO